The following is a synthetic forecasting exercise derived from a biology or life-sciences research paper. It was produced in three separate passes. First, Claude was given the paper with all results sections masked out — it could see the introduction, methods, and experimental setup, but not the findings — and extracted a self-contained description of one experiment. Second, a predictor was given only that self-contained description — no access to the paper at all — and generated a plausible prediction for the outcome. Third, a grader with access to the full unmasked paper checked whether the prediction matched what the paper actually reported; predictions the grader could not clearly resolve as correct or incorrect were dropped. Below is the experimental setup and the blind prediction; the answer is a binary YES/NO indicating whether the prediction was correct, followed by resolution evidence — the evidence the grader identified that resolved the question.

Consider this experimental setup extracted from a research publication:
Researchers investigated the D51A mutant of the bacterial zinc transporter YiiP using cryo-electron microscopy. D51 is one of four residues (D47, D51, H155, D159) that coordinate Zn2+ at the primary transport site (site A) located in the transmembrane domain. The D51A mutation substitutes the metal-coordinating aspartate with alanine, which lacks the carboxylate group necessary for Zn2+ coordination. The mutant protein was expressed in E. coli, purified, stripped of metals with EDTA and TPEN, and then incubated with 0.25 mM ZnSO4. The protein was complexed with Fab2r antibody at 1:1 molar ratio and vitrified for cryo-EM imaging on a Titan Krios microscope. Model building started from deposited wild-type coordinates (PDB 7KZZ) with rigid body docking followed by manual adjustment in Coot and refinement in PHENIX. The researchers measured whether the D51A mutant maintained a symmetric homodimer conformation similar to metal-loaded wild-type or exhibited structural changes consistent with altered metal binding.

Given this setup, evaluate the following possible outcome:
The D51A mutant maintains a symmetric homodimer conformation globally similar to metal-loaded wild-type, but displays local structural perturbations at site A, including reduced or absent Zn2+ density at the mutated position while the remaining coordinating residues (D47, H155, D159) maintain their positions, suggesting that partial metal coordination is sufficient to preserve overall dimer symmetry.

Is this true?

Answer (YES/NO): NO